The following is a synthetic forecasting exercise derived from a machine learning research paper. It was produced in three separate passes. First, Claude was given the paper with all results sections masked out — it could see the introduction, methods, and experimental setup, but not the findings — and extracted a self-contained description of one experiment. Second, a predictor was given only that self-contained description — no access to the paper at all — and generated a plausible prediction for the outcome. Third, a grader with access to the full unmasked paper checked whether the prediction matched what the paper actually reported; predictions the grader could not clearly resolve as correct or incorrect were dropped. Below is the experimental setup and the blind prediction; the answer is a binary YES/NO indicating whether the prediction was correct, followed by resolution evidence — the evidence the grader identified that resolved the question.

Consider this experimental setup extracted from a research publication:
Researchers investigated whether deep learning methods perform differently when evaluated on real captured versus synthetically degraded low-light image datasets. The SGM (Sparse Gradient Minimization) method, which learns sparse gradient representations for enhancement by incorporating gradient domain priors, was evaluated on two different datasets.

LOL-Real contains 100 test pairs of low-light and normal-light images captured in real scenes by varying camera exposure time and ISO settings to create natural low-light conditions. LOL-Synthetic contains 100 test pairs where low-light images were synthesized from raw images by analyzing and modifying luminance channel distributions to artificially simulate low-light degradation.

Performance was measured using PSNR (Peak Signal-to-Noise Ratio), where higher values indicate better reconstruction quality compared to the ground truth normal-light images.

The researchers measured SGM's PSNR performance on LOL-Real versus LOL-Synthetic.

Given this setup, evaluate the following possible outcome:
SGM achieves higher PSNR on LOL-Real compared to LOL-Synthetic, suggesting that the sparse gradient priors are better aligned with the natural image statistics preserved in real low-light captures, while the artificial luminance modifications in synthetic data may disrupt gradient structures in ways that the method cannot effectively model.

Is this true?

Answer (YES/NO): NO